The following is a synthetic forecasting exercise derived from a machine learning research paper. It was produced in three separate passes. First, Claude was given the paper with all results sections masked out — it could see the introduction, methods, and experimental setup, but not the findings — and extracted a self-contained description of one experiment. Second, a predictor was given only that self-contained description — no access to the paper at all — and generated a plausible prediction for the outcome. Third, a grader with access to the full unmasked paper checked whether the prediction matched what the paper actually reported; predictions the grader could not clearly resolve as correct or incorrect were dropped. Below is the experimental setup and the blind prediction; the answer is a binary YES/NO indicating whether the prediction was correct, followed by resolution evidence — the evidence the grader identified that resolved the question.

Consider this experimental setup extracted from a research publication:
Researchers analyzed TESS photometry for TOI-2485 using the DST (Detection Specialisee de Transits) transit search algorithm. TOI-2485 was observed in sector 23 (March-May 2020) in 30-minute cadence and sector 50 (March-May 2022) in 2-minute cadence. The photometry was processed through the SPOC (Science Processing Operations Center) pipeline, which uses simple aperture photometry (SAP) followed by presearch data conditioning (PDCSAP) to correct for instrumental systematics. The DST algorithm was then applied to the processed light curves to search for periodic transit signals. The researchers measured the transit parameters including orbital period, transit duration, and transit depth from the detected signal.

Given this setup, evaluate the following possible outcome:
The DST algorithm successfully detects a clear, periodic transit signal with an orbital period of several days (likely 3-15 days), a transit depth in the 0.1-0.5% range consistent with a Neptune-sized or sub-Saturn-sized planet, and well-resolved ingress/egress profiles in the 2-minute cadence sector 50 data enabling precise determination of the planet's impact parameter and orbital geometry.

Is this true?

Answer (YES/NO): NO